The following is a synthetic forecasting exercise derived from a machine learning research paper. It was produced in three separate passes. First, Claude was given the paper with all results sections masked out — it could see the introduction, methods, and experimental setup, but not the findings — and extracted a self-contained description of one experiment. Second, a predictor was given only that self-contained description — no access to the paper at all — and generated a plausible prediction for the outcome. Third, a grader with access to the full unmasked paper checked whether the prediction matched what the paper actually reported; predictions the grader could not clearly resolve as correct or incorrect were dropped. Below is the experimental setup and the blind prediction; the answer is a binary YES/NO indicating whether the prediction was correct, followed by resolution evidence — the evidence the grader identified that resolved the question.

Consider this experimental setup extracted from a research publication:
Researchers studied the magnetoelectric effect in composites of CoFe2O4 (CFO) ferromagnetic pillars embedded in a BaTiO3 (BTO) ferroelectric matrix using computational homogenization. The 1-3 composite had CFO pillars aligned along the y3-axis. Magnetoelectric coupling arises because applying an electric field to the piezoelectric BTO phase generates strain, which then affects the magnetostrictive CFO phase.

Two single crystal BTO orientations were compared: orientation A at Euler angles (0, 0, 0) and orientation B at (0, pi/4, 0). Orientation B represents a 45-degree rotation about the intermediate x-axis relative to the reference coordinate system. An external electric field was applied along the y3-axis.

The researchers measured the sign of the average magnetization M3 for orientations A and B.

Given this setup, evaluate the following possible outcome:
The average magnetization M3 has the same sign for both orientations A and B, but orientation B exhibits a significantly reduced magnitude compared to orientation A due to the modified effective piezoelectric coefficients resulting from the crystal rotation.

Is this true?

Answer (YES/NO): NO